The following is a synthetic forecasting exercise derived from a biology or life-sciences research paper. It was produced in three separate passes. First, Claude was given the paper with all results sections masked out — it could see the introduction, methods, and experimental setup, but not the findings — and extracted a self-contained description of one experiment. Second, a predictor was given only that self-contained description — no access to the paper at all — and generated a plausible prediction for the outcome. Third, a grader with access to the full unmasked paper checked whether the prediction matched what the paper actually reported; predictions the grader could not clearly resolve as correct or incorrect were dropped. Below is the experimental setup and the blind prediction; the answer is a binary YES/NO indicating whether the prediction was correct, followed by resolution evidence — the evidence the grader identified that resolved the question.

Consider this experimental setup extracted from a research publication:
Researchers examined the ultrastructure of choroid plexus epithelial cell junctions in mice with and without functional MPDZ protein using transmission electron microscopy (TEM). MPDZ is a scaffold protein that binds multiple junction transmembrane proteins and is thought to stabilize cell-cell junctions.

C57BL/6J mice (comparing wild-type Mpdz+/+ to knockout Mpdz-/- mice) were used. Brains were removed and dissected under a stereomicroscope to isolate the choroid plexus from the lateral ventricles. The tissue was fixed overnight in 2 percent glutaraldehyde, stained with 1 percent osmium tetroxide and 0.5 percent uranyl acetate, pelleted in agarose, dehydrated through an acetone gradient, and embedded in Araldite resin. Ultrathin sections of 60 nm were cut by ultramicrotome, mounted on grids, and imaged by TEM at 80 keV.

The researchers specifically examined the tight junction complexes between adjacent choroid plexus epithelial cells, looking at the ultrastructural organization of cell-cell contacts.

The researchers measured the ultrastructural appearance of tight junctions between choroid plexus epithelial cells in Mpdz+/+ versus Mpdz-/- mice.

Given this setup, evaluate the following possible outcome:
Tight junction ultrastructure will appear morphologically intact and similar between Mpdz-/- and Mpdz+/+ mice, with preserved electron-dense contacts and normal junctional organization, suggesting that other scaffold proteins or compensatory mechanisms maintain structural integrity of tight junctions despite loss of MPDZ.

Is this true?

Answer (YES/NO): NO